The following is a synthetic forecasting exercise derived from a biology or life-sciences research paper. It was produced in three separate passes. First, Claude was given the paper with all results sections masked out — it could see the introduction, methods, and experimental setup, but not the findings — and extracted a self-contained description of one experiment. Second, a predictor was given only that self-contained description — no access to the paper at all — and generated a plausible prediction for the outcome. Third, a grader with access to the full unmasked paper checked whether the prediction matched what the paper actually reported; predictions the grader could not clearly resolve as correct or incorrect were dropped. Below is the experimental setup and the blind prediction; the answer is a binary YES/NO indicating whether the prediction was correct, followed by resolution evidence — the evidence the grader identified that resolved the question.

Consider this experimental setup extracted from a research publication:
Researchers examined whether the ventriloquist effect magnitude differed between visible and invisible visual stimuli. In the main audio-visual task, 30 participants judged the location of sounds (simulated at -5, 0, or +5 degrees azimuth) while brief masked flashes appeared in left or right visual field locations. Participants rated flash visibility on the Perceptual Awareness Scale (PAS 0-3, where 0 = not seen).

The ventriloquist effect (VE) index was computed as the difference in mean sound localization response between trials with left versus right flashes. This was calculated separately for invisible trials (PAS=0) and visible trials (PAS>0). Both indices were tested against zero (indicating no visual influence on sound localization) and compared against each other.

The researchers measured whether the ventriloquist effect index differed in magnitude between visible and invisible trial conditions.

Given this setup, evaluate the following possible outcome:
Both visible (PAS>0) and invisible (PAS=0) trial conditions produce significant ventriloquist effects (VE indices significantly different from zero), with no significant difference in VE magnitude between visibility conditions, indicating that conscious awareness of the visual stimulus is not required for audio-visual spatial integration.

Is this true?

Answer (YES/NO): YES